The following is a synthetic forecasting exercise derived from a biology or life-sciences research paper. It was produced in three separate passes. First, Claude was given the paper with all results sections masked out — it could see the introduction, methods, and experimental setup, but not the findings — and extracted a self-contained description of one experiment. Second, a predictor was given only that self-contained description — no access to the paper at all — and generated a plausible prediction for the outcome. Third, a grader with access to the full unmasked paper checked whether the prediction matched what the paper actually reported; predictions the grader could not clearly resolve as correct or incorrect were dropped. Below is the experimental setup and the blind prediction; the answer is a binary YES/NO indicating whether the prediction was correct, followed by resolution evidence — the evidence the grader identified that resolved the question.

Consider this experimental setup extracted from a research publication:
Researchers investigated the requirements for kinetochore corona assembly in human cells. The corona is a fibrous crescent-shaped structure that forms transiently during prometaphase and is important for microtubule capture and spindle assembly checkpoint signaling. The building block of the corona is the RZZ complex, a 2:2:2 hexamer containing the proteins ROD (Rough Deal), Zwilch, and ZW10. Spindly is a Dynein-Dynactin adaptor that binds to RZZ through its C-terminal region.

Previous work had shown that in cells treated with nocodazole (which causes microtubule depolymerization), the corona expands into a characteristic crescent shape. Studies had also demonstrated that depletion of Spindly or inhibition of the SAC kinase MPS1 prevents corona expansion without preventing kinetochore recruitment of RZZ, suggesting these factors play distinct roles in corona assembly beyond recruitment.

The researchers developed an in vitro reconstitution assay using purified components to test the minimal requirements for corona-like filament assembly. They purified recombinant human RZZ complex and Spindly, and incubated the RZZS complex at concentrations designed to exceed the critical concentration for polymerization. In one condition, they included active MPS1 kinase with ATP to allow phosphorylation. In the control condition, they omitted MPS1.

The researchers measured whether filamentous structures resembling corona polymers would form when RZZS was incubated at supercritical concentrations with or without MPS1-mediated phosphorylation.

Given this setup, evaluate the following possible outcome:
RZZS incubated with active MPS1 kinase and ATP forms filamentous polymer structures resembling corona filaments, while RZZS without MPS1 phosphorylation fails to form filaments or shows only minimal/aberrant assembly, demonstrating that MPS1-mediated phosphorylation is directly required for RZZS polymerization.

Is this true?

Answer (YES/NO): YES